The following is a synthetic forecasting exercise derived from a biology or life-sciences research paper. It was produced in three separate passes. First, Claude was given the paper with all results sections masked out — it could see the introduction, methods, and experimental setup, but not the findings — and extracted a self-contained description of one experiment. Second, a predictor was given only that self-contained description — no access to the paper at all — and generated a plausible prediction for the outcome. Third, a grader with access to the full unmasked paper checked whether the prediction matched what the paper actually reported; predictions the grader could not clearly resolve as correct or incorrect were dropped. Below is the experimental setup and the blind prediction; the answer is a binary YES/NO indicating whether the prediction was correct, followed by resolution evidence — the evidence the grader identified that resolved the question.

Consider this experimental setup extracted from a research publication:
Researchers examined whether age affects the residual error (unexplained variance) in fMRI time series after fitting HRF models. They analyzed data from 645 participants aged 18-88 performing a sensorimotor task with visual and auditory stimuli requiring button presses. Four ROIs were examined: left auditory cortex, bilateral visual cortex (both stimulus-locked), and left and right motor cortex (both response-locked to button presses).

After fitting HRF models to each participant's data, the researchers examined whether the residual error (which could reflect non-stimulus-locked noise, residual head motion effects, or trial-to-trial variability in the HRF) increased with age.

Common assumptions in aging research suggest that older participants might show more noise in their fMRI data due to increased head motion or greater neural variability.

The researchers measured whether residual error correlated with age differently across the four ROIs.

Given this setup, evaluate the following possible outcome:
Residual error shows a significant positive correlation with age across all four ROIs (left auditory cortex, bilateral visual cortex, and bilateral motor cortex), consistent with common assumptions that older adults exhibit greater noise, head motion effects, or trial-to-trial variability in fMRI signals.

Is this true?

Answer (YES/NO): NO